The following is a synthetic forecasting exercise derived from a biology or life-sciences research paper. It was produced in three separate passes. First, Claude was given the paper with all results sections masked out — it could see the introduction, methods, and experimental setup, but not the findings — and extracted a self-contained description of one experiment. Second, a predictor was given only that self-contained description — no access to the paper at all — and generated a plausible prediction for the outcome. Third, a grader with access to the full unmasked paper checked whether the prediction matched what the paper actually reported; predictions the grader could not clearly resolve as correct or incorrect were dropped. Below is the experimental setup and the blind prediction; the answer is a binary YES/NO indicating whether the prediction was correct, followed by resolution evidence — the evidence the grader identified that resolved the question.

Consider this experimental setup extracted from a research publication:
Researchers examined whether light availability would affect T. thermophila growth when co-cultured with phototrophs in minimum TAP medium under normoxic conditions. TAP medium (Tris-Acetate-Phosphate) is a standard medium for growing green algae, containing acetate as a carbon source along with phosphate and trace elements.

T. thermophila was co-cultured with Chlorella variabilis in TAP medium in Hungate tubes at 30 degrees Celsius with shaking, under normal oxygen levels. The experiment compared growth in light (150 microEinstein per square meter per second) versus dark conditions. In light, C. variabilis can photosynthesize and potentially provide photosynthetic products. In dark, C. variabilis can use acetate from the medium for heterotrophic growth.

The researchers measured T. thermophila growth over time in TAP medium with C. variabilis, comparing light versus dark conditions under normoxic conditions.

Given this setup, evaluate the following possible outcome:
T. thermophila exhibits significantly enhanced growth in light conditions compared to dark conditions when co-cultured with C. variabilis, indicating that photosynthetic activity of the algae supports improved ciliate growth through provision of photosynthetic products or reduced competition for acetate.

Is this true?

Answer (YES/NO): NO